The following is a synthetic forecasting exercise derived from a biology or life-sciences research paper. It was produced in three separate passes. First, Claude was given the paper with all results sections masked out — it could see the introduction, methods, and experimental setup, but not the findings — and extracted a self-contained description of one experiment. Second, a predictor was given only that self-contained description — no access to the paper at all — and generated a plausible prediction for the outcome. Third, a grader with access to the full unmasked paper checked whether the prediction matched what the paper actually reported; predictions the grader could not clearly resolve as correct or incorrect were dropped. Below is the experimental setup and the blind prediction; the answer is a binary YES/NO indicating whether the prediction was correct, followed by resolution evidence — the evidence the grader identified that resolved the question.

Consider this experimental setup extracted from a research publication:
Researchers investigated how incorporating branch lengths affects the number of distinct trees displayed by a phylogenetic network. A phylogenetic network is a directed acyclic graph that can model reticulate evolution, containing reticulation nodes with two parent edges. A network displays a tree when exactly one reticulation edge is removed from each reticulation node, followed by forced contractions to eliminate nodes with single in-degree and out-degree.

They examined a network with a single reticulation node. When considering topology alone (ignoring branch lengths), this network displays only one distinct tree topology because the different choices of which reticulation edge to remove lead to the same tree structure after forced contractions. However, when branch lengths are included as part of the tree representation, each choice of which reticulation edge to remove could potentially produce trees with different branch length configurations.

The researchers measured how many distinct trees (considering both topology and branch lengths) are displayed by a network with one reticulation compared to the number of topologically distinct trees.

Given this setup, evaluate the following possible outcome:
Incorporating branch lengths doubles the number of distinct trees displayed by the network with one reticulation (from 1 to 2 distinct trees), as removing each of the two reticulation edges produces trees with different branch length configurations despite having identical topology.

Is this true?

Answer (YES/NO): NO